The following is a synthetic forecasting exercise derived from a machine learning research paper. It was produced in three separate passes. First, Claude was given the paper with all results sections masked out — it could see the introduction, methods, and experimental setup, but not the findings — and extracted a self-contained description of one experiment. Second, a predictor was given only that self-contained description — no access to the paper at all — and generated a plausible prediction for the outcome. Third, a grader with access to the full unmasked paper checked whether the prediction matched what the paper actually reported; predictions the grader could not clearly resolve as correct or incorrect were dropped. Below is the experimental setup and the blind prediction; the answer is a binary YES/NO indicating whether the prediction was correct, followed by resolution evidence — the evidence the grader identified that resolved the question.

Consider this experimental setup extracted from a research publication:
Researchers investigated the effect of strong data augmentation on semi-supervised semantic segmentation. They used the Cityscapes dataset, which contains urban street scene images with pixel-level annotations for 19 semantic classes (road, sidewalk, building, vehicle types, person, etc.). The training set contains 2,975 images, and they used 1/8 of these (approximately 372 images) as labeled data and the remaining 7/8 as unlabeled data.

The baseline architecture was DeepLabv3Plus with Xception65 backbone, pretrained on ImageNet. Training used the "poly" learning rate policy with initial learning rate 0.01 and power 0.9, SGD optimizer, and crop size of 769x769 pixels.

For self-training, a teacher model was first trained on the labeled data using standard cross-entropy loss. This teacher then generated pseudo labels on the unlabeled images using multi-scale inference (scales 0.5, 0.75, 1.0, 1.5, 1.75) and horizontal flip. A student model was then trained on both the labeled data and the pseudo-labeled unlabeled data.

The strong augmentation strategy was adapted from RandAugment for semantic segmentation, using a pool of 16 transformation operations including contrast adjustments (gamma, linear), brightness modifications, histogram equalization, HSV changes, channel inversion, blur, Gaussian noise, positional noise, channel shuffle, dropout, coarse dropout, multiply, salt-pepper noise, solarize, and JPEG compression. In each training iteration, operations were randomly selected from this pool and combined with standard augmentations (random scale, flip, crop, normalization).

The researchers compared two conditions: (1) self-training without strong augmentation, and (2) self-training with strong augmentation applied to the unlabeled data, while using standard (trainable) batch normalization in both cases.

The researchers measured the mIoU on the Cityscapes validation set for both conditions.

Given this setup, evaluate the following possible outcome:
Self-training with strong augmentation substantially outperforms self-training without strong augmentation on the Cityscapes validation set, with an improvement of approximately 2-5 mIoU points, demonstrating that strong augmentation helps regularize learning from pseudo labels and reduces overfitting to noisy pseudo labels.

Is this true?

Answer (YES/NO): NO